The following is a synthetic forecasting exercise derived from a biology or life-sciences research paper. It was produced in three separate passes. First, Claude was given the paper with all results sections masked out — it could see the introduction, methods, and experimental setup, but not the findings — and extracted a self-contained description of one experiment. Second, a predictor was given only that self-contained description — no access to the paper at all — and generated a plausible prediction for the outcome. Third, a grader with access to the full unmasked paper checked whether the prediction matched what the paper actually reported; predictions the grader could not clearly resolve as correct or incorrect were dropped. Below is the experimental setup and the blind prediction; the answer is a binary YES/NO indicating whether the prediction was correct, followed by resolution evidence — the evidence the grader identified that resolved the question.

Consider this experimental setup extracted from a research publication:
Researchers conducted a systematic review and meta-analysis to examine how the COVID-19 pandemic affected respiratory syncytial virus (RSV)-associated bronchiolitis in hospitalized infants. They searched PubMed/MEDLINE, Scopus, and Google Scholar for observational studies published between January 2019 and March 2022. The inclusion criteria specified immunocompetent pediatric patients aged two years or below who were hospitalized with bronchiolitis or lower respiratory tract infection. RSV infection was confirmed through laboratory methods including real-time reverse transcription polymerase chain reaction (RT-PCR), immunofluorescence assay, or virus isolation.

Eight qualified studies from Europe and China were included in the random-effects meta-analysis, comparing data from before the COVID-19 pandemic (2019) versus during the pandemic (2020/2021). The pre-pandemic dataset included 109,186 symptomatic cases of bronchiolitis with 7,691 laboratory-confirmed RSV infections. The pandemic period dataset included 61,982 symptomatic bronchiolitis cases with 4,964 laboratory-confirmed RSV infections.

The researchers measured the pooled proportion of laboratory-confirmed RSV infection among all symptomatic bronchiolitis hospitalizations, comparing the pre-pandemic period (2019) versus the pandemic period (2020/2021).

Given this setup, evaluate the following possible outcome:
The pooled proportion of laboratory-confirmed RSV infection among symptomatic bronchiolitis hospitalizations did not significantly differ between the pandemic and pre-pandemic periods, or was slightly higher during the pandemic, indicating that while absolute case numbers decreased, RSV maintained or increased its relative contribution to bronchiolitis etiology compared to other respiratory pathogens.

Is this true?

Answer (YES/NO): YES